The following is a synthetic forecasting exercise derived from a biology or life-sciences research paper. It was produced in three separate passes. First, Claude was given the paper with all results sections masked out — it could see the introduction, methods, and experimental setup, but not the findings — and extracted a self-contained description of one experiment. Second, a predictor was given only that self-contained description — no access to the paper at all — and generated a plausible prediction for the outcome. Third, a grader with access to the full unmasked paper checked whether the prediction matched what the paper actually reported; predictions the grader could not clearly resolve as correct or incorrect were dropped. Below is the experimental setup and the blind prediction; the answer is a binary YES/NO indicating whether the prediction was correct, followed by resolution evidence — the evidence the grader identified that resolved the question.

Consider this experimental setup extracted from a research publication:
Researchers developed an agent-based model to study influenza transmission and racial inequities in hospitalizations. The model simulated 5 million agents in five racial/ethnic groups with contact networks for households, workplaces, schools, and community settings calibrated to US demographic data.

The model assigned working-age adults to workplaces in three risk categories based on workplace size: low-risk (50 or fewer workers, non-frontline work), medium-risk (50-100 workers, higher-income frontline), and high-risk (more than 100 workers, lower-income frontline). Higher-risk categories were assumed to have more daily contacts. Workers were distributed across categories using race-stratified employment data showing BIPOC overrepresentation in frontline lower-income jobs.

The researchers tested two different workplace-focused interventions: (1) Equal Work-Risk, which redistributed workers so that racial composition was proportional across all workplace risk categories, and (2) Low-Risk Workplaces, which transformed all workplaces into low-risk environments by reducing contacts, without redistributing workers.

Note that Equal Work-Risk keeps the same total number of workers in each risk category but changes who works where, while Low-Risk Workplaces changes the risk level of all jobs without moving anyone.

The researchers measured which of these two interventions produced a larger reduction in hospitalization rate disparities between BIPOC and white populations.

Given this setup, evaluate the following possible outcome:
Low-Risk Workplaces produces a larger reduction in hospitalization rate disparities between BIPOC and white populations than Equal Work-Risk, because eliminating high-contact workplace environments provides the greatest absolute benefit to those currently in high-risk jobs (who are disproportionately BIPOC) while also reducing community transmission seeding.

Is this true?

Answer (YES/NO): YES